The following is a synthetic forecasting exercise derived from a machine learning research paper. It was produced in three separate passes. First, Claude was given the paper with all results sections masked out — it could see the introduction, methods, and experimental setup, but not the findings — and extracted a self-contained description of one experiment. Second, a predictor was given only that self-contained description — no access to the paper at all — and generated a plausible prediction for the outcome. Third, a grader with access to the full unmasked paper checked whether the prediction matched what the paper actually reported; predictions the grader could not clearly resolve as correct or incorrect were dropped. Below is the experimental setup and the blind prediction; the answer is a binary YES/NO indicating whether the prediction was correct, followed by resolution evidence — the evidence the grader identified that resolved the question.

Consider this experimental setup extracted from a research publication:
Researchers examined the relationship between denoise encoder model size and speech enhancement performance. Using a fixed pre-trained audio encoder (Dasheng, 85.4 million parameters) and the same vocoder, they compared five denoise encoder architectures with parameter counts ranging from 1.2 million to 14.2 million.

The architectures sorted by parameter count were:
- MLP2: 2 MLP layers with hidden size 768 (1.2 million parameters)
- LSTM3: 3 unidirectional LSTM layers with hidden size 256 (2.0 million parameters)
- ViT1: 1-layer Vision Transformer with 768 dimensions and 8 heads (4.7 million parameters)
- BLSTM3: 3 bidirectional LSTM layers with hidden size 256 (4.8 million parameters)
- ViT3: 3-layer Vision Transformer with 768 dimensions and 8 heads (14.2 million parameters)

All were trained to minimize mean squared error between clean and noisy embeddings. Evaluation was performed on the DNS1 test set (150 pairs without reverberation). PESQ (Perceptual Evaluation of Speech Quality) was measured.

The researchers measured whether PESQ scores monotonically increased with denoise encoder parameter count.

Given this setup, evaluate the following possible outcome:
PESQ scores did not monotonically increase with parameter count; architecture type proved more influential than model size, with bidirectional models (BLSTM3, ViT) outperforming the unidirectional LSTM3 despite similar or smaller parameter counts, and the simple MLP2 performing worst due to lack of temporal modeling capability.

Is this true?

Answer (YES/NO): NO